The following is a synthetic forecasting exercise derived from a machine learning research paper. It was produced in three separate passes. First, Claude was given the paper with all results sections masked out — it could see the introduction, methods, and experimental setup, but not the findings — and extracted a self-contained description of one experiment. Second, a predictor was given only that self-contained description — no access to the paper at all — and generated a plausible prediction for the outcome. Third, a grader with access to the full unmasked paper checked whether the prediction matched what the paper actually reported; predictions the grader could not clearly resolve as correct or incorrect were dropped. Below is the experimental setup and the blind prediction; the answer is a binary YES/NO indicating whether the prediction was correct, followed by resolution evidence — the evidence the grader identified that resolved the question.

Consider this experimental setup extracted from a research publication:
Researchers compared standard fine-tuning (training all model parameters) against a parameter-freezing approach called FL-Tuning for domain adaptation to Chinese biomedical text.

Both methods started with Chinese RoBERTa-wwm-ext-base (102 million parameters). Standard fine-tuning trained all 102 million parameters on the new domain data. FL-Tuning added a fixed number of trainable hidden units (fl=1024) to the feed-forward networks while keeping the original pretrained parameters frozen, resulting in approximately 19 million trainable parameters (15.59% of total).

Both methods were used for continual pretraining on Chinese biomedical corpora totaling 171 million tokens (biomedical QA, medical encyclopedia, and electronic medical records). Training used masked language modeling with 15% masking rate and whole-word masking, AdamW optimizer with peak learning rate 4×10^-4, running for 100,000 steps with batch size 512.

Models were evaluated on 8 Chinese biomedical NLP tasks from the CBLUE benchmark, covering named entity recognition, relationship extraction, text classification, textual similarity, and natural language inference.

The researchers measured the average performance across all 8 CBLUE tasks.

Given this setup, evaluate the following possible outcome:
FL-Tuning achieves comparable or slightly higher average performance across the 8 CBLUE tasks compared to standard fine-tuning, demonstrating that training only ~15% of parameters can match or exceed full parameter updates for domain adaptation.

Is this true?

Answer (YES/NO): NO